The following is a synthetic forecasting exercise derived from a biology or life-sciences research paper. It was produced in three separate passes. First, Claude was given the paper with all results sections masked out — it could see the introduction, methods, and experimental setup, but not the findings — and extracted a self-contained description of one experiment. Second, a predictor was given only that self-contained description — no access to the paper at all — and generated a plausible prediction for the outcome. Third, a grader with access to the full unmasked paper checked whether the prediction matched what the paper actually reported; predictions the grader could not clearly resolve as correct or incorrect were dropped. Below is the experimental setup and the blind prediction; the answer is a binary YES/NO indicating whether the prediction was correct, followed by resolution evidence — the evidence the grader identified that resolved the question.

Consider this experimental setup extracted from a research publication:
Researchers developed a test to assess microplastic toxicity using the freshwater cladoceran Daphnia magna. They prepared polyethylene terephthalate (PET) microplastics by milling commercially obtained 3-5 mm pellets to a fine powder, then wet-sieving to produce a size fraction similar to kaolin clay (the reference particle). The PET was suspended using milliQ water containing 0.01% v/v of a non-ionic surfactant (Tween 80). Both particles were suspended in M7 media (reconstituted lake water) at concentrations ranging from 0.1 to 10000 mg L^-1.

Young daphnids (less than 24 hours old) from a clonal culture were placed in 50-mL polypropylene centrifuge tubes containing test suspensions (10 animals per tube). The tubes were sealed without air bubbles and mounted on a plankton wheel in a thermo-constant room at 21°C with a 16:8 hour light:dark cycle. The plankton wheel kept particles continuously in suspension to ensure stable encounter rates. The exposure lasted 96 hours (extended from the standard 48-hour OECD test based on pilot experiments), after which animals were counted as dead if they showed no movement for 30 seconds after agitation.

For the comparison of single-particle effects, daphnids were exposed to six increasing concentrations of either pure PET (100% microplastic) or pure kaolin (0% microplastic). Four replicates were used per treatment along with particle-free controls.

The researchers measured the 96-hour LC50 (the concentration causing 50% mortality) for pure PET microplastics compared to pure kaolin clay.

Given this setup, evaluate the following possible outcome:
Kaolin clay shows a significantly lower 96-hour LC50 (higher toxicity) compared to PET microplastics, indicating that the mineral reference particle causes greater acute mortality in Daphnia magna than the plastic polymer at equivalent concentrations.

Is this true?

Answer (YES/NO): NO